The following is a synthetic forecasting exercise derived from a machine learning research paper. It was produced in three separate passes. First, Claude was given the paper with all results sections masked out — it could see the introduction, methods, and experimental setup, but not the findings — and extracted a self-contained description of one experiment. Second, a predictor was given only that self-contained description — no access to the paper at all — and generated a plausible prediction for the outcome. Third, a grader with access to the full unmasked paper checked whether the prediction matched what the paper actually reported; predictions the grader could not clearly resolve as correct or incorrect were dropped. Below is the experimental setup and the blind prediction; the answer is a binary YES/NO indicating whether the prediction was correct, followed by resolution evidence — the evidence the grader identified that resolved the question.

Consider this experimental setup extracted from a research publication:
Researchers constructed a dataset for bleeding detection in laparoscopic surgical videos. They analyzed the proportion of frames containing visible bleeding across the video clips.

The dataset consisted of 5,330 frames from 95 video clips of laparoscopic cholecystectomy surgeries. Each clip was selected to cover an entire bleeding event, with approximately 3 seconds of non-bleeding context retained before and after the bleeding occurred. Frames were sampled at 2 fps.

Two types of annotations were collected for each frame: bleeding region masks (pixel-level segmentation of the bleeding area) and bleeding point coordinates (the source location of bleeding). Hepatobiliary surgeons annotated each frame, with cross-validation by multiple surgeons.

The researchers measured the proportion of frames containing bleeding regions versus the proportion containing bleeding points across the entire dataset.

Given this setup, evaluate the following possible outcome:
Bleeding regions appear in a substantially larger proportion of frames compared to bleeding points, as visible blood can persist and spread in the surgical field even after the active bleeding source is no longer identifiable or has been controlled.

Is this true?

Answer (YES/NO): NO